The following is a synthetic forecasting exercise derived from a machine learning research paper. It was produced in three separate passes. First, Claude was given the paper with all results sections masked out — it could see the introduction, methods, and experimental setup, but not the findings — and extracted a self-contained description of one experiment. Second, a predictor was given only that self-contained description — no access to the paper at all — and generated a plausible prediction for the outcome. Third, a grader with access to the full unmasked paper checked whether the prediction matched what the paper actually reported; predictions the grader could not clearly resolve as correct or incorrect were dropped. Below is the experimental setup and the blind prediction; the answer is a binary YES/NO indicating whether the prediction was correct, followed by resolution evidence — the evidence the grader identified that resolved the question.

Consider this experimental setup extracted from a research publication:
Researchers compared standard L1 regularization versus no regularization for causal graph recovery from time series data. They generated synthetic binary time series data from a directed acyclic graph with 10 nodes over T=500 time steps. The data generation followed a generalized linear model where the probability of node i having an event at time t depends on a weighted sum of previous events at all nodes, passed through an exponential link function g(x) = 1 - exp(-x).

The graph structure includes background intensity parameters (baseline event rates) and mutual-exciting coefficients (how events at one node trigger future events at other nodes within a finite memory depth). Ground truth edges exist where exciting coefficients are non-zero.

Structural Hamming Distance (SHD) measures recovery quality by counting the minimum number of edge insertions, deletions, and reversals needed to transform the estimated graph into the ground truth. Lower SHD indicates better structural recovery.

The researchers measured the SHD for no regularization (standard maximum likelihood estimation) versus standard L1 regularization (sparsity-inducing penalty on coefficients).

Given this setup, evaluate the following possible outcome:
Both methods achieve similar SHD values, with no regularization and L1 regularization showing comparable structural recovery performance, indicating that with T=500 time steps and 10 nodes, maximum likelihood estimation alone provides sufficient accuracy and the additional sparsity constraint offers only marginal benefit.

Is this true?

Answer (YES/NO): NO